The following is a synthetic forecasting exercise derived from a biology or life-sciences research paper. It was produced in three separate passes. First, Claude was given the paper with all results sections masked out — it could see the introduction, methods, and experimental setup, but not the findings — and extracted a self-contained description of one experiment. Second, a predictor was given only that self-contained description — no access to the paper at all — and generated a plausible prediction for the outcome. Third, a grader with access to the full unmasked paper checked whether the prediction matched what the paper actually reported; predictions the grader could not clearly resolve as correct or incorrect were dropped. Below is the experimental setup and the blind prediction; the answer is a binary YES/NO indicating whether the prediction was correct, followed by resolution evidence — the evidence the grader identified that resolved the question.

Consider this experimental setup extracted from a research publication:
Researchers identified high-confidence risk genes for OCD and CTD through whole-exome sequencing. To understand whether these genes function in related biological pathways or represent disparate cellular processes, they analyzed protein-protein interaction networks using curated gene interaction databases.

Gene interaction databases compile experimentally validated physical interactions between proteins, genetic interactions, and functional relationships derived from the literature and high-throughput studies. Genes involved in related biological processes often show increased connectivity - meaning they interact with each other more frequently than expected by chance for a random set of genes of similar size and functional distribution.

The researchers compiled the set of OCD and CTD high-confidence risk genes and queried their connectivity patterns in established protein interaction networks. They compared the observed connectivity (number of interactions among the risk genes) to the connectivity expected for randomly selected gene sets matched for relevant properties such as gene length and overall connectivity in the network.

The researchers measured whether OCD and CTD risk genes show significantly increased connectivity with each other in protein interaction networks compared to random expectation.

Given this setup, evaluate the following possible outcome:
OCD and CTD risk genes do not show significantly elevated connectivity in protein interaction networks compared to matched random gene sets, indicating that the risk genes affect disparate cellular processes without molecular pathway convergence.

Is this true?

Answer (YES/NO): NO